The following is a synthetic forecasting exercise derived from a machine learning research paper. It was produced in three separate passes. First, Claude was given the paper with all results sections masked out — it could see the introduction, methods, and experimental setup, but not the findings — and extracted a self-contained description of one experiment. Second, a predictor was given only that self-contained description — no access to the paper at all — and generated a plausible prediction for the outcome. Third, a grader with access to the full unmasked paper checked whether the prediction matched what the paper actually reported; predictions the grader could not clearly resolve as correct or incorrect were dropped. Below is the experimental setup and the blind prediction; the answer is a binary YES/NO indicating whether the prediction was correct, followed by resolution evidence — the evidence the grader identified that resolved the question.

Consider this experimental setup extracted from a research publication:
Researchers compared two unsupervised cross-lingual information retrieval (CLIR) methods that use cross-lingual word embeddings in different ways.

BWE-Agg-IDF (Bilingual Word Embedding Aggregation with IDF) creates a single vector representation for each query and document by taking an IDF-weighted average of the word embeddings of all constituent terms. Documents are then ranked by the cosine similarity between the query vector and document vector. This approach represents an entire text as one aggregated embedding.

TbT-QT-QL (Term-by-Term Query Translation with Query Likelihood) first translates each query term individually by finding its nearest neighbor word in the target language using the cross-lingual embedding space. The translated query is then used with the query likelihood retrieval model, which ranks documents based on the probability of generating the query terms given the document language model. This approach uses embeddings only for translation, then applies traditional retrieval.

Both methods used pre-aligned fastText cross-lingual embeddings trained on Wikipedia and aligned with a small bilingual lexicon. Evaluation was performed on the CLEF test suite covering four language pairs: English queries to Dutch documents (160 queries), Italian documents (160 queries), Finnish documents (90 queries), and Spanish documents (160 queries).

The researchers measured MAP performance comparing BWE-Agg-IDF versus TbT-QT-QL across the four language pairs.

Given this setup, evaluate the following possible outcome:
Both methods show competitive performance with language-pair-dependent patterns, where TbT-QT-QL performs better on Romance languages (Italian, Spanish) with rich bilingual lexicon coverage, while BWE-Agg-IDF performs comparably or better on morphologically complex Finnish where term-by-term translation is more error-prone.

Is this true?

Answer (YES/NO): YES